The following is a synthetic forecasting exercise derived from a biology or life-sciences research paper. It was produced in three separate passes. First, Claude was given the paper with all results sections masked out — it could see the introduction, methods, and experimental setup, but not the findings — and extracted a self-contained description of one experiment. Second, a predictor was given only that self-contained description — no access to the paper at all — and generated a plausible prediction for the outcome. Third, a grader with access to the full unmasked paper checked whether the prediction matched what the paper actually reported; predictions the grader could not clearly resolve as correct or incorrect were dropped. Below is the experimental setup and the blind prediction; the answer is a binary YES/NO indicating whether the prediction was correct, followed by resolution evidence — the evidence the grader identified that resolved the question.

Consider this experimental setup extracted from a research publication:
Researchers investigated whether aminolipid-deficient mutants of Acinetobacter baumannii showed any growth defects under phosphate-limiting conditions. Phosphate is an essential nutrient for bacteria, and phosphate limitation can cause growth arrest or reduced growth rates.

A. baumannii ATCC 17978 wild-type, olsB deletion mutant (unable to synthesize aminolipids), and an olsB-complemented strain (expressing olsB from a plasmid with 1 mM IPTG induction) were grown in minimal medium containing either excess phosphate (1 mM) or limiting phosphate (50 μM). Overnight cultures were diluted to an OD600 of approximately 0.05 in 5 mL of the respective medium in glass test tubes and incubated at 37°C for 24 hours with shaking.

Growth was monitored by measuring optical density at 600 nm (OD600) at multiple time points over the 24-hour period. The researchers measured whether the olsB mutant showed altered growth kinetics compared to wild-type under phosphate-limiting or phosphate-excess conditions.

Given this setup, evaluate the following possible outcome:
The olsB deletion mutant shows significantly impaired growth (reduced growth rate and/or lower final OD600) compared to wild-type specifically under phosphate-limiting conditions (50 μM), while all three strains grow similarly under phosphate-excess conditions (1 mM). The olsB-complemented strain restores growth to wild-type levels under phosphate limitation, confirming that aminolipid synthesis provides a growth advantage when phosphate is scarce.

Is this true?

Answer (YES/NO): NO